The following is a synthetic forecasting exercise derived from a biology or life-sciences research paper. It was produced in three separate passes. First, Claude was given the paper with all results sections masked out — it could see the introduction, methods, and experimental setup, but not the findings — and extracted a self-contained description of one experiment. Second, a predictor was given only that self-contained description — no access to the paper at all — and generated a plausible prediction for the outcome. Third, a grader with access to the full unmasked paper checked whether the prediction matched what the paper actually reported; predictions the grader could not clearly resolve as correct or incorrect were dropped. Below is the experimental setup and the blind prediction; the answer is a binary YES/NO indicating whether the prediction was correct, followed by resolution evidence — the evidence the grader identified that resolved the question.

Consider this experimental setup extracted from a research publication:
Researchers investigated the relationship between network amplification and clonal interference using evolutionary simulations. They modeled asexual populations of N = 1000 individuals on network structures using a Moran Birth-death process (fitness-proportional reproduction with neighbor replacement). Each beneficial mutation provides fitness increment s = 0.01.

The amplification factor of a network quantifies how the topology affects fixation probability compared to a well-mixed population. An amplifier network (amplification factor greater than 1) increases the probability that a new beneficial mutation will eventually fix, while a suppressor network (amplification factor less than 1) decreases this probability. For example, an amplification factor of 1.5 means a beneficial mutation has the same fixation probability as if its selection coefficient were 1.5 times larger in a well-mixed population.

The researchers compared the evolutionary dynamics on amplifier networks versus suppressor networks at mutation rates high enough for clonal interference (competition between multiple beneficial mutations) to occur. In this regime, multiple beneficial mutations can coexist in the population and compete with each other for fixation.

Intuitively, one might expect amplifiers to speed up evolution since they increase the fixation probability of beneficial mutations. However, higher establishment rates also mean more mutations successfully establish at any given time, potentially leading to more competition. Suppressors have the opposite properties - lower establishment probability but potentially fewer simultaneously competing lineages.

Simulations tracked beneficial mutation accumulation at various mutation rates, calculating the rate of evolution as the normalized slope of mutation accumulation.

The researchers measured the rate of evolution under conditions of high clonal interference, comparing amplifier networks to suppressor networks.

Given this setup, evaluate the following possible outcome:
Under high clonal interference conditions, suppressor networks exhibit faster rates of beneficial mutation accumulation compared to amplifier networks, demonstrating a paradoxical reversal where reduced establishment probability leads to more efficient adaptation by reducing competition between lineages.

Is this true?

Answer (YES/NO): NO